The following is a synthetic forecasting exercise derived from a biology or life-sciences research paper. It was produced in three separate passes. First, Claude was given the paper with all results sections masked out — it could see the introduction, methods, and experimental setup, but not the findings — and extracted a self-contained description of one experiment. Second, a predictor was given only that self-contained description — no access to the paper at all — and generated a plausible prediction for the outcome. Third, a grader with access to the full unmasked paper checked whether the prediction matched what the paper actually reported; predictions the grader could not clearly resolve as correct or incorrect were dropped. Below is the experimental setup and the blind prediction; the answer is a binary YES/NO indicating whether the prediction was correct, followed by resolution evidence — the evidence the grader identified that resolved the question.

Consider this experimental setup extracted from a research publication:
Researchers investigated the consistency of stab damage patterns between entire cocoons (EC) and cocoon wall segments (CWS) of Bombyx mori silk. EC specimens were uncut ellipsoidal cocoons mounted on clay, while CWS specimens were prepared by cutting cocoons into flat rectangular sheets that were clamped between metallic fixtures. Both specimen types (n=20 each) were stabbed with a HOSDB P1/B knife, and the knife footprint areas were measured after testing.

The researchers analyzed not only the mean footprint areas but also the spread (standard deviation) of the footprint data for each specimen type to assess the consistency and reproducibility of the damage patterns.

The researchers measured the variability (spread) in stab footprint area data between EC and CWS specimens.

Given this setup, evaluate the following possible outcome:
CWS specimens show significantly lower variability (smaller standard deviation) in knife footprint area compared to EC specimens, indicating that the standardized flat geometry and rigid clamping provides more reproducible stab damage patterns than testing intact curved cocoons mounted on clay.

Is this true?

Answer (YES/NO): NO